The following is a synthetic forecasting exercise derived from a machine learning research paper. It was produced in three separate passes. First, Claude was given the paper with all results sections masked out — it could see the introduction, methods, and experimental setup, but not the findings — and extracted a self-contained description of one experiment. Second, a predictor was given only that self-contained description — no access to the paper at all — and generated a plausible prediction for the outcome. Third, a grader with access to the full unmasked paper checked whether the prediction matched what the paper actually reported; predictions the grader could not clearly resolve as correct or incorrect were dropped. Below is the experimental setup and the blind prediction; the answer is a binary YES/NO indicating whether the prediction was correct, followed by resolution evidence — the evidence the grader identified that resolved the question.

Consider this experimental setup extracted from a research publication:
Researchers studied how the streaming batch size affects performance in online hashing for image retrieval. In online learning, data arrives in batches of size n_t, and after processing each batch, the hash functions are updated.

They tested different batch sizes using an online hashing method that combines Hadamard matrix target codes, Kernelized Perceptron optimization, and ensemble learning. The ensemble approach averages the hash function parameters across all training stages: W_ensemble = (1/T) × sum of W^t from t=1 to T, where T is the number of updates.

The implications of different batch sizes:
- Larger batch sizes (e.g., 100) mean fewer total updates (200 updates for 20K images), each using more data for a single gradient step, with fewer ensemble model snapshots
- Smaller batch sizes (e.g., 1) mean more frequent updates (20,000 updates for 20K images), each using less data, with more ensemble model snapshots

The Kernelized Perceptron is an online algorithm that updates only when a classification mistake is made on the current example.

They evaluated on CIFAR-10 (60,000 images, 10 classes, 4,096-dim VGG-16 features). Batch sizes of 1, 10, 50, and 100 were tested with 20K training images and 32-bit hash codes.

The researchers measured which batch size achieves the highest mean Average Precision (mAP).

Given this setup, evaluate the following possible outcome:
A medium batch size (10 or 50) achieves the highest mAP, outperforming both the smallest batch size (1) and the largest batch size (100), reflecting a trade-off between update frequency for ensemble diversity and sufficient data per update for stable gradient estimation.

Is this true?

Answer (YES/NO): NO